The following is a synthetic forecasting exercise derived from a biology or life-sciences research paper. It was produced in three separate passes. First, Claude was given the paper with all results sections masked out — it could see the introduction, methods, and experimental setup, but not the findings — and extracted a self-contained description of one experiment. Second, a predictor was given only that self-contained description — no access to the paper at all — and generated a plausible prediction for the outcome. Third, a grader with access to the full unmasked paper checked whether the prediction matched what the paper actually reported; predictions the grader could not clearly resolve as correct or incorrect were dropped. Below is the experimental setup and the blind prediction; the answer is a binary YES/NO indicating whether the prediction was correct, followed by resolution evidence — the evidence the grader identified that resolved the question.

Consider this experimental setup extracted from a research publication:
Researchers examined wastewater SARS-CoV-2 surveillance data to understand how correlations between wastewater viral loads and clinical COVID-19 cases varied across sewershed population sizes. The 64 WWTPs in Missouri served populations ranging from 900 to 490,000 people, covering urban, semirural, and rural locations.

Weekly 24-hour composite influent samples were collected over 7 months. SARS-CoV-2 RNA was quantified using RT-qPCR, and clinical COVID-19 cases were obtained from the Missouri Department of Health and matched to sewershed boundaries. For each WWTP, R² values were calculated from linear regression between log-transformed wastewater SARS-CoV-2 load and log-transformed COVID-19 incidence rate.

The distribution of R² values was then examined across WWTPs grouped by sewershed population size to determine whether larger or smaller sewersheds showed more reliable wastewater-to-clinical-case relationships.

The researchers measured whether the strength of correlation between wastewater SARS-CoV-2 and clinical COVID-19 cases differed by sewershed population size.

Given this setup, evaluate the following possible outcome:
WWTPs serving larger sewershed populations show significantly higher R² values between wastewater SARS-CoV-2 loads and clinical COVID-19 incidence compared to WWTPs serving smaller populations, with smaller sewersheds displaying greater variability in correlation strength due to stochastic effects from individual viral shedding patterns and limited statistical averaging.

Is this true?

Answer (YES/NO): YES